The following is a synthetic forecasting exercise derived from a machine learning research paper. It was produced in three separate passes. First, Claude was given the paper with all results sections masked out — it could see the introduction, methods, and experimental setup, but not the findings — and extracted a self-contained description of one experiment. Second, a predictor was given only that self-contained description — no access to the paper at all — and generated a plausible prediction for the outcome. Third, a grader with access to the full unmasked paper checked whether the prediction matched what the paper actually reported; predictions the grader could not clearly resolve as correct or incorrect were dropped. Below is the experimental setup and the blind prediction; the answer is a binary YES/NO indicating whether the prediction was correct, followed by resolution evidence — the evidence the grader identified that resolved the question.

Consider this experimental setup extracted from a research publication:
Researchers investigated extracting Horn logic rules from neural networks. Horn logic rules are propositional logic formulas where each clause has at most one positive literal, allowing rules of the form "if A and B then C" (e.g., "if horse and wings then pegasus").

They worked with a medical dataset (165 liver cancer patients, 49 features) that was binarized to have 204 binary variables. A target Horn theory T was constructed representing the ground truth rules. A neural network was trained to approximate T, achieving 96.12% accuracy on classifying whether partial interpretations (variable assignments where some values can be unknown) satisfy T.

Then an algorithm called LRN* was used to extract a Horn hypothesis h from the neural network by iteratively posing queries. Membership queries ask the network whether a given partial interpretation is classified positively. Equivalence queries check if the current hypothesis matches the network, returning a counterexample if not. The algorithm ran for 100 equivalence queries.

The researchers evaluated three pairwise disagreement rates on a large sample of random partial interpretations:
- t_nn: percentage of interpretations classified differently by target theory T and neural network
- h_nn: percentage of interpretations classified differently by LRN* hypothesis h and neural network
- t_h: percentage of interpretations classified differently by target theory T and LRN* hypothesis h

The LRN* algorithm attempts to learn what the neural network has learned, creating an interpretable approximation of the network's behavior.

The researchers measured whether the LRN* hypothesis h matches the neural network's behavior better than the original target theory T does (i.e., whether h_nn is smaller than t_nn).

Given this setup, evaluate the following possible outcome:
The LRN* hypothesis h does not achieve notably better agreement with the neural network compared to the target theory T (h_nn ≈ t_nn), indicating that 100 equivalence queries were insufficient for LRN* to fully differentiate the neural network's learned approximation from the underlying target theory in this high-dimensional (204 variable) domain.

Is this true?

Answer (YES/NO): YES